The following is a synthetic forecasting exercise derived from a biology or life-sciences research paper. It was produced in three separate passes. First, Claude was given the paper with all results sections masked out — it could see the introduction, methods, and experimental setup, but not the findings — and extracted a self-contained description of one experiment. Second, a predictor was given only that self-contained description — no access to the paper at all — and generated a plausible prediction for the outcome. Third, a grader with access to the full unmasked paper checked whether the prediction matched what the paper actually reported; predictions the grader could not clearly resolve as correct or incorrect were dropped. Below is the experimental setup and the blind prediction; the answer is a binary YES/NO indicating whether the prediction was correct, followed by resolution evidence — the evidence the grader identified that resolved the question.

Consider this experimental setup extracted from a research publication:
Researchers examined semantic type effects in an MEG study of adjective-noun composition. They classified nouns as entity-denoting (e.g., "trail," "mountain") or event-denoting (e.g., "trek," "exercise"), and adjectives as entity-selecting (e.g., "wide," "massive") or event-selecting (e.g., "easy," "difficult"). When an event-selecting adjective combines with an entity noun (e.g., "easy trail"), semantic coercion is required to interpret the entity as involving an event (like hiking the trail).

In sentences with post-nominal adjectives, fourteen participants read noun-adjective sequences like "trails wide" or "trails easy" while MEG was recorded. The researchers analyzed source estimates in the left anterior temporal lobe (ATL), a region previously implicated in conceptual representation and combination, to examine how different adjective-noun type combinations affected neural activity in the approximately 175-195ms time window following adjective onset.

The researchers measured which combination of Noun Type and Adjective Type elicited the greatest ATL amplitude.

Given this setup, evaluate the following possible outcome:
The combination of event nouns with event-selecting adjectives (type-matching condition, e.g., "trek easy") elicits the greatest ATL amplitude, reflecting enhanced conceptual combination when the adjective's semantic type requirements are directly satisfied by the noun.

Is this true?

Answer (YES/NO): NO